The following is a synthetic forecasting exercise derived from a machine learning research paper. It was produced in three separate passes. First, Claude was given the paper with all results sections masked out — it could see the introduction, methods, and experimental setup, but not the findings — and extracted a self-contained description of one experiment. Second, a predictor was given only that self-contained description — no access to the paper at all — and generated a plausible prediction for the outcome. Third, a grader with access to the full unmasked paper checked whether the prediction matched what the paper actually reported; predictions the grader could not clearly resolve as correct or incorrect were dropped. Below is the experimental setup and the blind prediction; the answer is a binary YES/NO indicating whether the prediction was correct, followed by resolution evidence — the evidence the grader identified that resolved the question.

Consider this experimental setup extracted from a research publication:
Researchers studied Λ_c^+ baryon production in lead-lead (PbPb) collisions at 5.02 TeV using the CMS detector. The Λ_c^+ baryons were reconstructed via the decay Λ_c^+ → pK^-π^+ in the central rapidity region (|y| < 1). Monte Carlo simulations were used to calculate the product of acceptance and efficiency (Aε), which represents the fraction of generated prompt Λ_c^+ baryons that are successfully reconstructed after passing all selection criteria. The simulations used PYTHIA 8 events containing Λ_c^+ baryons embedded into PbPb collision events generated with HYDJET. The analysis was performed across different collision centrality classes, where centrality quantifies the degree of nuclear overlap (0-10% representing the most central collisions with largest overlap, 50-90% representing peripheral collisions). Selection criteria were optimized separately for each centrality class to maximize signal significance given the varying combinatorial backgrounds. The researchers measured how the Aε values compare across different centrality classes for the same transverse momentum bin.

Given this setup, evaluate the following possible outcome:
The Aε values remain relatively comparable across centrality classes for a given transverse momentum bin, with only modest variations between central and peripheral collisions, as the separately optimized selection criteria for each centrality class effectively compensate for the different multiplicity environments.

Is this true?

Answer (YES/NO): NO